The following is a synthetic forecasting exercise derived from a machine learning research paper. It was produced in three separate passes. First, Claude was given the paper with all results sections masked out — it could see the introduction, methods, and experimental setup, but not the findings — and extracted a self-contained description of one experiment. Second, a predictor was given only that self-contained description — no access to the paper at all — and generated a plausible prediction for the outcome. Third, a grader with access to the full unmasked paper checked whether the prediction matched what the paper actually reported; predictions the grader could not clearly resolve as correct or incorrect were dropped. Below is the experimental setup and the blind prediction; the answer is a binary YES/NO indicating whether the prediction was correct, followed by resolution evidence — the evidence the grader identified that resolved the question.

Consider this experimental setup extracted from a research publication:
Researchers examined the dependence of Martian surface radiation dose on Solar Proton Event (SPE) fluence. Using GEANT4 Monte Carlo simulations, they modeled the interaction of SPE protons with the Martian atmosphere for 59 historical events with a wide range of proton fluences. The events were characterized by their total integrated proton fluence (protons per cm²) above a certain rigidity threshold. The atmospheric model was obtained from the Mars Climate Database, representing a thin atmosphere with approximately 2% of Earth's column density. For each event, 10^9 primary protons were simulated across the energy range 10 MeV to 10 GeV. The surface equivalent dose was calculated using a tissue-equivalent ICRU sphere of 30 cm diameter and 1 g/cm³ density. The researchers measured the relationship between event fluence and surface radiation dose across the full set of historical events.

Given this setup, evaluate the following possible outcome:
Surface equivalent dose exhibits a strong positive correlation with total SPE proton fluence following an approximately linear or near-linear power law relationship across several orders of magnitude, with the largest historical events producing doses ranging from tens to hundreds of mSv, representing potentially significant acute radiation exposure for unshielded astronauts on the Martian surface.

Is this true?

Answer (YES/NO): NO